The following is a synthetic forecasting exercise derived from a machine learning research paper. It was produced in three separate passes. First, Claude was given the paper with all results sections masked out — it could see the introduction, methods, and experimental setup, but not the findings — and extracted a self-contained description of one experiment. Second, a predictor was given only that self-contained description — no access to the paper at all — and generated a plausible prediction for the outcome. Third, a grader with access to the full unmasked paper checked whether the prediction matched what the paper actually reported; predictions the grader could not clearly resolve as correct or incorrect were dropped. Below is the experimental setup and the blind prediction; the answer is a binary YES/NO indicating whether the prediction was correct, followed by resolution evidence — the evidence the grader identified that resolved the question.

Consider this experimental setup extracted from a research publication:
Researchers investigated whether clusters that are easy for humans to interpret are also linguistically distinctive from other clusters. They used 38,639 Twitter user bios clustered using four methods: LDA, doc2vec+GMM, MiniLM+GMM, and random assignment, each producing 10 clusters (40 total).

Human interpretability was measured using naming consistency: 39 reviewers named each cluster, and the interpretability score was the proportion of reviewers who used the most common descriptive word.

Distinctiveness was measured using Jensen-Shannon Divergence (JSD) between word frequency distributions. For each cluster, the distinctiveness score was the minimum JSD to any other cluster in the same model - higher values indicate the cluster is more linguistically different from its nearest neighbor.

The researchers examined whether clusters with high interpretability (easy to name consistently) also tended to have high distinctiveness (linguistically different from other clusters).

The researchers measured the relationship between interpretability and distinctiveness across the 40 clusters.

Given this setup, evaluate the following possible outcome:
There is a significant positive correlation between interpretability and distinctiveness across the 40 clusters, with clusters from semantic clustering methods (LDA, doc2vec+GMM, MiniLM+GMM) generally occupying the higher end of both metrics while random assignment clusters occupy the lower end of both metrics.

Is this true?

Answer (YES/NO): NO